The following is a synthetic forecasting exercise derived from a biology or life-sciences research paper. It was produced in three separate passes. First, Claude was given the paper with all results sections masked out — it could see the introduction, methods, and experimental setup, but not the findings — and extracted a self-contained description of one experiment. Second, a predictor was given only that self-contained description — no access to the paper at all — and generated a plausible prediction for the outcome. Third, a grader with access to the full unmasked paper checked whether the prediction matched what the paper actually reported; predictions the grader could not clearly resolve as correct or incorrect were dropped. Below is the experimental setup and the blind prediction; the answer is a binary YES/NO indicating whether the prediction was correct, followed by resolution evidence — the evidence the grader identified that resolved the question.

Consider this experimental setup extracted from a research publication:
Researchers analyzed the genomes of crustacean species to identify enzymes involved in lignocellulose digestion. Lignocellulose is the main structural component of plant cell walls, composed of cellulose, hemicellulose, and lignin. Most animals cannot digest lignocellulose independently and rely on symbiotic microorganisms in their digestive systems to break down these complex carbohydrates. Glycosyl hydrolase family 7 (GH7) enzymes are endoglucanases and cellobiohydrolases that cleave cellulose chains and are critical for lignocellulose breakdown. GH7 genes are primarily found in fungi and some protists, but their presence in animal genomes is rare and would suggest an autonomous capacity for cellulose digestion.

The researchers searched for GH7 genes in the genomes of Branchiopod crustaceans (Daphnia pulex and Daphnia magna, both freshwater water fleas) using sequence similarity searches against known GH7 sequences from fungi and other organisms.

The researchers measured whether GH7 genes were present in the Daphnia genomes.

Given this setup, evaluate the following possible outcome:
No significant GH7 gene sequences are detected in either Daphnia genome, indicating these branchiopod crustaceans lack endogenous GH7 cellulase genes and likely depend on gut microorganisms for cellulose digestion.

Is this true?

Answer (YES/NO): NO